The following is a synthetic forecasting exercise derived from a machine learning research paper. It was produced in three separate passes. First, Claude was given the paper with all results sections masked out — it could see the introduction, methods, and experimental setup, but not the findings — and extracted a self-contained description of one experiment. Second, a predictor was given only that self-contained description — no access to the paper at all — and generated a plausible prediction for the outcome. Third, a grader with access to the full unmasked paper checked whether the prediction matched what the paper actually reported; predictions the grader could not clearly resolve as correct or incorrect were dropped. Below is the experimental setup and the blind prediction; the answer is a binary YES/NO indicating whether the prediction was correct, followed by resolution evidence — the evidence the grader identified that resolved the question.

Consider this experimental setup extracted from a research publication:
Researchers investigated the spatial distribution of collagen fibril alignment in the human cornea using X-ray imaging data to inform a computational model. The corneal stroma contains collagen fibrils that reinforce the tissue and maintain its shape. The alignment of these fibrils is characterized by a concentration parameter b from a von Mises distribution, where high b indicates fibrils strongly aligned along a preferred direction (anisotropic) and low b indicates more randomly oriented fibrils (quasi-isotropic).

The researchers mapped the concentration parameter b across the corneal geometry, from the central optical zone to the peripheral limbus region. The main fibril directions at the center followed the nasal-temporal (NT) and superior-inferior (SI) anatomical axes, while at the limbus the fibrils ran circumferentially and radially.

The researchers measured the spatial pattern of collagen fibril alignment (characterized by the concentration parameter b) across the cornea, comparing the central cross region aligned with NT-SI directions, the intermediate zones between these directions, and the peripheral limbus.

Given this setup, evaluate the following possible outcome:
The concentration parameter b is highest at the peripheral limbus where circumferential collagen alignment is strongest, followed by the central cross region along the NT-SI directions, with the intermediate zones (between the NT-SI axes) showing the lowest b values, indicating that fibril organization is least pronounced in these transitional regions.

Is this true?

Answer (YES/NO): NO